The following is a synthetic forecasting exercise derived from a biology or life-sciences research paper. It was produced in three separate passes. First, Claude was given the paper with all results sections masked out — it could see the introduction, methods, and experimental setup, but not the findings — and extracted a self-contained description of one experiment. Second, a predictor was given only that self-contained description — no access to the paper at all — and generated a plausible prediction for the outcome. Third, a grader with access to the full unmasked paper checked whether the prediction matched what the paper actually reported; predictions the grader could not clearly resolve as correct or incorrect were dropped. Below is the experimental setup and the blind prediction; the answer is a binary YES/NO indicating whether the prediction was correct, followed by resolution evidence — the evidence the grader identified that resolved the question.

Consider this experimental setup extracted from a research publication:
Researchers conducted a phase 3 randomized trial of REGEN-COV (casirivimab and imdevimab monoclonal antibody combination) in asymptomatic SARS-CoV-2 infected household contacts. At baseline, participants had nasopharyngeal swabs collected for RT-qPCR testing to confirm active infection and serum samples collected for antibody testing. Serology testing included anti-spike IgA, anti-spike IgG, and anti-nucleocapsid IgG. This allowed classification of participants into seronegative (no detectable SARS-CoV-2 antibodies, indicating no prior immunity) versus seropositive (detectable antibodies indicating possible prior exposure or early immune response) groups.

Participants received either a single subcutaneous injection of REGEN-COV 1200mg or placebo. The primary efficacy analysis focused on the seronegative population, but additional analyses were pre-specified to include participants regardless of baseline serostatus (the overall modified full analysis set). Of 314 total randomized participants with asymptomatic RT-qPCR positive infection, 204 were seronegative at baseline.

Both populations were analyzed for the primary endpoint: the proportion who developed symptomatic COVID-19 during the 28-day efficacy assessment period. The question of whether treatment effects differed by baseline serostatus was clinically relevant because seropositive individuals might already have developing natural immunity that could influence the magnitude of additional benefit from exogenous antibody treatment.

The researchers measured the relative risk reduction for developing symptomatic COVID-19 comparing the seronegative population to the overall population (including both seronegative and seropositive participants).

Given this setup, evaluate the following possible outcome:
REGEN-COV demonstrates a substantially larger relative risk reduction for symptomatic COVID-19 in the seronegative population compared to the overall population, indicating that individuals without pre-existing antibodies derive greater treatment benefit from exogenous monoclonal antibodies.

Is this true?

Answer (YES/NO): NO